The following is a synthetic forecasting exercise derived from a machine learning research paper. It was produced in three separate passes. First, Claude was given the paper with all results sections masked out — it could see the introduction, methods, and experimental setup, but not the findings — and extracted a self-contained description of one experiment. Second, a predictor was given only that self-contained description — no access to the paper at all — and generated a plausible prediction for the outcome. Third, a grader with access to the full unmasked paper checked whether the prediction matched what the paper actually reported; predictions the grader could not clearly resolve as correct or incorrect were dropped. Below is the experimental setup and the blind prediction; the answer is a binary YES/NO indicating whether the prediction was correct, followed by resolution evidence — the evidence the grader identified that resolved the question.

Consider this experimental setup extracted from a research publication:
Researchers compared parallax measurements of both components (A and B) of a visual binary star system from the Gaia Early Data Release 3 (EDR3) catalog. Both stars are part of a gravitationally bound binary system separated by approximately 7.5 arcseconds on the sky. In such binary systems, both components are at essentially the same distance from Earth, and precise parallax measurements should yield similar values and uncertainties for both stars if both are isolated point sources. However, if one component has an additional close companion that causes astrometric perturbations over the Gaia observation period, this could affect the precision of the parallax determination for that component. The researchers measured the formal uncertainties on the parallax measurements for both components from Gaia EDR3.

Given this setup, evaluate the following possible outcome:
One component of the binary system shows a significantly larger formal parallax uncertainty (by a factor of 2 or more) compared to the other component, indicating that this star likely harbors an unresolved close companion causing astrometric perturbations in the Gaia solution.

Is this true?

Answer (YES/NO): YES